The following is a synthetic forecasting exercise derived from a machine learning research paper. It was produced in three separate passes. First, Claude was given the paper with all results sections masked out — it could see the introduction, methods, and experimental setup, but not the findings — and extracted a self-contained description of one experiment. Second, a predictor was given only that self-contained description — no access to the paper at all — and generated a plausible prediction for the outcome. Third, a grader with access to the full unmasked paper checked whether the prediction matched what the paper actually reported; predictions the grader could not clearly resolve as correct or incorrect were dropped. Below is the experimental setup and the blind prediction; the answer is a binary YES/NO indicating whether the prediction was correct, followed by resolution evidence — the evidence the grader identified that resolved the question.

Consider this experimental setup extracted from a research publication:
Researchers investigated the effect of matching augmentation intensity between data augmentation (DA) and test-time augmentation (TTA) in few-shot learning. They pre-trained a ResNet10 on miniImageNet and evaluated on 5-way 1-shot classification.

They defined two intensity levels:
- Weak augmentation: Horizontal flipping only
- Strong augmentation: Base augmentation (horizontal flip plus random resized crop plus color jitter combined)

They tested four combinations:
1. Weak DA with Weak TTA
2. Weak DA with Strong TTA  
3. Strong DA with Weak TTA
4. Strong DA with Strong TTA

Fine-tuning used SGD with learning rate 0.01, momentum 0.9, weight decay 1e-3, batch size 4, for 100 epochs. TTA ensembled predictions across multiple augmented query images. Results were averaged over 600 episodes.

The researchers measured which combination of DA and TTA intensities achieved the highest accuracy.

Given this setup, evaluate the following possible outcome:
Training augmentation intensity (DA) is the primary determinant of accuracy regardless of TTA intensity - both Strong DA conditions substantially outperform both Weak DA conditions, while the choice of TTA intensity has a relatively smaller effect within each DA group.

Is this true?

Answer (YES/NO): NO